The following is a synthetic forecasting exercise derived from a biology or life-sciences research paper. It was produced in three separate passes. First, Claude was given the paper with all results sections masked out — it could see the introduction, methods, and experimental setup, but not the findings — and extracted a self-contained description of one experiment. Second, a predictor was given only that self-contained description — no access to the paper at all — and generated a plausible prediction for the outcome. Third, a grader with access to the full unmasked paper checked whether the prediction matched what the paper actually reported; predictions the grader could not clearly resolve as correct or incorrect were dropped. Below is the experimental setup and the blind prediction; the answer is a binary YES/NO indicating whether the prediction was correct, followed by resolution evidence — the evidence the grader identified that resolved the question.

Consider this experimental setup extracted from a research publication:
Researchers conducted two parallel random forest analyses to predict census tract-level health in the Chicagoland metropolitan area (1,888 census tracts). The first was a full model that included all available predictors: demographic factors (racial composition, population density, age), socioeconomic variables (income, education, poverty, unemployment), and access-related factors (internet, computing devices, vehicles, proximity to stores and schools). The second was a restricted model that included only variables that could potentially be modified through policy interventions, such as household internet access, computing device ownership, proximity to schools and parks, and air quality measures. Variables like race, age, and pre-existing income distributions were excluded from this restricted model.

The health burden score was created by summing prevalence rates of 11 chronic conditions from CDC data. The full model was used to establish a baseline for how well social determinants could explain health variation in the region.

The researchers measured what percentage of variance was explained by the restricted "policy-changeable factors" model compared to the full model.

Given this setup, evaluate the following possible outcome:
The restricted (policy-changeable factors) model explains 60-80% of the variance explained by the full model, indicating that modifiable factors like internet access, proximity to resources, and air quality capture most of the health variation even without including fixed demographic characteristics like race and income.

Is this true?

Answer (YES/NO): NO